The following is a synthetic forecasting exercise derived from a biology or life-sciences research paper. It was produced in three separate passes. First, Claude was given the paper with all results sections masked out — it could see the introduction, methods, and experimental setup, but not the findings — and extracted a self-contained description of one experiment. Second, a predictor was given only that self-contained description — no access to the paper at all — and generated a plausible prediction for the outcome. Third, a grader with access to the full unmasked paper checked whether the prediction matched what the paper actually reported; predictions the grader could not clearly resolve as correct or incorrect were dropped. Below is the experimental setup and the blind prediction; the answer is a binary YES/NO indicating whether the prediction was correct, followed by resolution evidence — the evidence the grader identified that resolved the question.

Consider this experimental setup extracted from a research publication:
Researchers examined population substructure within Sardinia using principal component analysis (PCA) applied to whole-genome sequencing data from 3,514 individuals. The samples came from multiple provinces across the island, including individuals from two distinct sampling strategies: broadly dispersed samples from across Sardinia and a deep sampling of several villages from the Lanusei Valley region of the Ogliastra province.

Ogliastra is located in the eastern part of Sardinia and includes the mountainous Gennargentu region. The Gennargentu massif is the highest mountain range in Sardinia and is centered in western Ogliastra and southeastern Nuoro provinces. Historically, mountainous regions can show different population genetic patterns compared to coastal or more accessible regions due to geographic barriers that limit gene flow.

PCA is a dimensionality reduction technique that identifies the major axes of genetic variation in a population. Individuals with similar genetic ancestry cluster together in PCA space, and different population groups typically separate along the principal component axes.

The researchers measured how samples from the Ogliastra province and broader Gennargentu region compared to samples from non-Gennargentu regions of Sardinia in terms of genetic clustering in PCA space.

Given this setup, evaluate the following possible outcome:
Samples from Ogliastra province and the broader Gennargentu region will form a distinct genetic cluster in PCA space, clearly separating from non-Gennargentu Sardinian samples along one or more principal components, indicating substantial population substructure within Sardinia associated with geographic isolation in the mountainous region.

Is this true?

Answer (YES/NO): YES